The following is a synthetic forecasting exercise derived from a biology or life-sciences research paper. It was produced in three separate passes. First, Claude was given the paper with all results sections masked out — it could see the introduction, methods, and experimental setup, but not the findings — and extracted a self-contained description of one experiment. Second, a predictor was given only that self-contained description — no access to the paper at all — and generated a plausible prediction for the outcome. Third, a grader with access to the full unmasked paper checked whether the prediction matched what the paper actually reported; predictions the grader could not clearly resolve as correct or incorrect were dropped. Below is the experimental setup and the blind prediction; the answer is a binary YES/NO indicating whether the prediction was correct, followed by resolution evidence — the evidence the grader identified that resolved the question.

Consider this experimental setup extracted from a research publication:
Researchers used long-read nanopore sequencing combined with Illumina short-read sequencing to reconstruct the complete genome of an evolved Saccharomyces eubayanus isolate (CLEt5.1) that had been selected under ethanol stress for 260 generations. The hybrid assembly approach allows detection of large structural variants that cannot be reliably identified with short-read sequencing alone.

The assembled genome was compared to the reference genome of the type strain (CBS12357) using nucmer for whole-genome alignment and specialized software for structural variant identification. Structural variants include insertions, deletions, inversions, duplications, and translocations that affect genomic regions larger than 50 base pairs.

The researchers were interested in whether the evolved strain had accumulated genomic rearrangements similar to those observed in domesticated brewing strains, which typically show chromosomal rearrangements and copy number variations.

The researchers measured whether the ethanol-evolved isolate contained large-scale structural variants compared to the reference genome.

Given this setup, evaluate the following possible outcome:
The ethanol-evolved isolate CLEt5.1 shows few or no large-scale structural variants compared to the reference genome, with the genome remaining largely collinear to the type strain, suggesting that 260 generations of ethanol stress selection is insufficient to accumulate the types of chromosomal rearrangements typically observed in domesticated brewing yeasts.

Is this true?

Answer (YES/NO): NO